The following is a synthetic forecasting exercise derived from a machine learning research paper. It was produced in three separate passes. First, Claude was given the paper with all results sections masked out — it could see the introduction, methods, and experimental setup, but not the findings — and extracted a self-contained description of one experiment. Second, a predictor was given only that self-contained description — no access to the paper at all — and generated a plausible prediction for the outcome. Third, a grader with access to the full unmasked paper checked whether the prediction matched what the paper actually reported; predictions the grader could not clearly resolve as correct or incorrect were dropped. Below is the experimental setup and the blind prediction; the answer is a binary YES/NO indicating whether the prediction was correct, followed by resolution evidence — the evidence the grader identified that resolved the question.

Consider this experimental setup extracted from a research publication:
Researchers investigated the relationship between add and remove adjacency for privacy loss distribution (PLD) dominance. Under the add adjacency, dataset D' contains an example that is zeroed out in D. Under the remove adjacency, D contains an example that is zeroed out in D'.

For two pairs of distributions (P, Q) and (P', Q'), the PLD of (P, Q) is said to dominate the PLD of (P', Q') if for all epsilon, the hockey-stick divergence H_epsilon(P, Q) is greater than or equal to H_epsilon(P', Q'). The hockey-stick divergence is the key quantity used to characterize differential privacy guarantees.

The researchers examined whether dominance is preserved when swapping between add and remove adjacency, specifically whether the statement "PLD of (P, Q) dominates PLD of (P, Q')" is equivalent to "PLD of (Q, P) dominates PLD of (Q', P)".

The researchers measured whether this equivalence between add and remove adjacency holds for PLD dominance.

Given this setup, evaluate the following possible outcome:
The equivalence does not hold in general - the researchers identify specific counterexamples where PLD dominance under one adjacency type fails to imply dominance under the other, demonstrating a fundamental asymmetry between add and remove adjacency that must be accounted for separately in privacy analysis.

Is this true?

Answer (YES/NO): NO